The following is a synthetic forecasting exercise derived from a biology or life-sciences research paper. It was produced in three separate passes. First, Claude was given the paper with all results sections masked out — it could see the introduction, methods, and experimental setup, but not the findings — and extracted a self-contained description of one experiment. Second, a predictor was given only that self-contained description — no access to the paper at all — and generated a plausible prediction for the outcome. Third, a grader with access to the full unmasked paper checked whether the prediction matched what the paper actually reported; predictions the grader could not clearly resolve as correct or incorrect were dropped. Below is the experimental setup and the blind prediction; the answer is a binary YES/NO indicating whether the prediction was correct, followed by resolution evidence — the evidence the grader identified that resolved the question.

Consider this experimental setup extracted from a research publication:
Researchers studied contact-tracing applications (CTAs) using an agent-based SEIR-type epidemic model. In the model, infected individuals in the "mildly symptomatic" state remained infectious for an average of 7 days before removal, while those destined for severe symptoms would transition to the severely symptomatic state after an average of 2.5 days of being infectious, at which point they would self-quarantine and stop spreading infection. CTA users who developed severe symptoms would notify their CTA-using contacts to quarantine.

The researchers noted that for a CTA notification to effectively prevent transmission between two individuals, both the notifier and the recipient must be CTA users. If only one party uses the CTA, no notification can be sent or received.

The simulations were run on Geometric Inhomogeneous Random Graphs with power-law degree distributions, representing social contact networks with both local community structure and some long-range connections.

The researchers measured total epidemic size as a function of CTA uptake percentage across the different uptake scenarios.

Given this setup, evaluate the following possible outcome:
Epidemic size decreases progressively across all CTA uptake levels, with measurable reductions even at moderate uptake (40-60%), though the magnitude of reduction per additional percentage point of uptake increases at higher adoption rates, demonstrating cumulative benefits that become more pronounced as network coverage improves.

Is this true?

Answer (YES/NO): NO